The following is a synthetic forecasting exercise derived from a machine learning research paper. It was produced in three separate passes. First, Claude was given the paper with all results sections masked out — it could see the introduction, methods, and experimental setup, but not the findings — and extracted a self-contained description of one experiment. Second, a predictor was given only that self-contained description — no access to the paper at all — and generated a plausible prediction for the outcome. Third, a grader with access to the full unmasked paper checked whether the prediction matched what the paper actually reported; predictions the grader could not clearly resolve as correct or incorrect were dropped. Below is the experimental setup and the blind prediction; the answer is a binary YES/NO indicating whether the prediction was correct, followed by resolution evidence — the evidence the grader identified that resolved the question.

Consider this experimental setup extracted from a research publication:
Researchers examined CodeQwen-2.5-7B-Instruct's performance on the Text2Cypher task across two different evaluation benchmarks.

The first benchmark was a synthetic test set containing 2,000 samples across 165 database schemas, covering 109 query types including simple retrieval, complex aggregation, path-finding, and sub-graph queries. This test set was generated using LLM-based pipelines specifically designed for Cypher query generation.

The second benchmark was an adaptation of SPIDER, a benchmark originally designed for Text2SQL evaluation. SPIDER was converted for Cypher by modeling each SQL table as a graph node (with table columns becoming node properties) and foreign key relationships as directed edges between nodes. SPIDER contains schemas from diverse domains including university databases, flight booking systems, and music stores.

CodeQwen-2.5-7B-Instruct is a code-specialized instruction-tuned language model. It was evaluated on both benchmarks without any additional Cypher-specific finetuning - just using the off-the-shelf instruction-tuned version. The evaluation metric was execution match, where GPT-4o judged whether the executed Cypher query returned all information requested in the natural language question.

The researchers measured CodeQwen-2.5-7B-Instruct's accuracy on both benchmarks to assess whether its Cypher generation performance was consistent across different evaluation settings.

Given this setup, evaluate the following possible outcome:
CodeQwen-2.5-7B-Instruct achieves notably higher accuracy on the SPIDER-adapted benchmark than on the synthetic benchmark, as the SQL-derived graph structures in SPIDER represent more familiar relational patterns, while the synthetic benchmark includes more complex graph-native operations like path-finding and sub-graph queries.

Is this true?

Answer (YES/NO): YES